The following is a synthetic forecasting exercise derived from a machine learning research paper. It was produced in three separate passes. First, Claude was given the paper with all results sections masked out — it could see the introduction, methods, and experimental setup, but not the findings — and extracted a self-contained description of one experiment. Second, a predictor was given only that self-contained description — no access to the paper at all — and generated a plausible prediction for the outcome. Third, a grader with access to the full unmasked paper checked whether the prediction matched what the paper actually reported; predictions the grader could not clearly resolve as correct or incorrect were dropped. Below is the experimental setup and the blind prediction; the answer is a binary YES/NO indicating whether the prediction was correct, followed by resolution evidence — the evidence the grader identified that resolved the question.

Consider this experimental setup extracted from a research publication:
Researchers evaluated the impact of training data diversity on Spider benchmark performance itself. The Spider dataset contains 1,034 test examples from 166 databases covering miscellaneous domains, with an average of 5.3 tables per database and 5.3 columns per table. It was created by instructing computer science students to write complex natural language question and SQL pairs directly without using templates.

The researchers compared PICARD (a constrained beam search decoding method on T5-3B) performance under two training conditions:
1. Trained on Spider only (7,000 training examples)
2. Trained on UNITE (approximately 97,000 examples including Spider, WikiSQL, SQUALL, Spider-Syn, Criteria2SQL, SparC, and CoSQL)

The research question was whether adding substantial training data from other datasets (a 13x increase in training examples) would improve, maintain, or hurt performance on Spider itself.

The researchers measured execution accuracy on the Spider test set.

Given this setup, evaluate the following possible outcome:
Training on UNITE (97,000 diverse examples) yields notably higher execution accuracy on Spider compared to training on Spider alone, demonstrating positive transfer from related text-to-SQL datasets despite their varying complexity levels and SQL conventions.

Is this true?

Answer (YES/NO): NO